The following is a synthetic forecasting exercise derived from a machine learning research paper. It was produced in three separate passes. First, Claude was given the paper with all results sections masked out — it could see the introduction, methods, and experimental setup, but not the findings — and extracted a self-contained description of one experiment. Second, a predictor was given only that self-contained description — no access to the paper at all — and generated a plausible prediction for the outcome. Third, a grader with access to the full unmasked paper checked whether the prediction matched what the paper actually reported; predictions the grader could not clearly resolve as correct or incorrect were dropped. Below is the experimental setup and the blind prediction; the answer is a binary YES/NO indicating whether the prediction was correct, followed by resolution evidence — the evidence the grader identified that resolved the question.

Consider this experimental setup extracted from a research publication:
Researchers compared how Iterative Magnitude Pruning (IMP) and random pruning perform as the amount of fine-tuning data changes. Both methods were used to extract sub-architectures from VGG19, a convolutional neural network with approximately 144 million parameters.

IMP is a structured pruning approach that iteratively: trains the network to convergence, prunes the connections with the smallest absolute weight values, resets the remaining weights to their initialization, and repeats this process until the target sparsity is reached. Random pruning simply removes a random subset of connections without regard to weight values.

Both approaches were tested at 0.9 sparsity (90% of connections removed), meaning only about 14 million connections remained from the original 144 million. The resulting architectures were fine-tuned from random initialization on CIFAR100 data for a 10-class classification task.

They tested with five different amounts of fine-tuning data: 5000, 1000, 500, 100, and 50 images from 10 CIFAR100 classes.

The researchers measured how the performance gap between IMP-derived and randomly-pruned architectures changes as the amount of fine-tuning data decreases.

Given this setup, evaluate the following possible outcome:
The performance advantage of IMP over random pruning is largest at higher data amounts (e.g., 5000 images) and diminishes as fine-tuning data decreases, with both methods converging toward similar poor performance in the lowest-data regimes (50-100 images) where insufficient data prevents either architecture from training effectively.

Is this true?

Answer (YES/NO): NO